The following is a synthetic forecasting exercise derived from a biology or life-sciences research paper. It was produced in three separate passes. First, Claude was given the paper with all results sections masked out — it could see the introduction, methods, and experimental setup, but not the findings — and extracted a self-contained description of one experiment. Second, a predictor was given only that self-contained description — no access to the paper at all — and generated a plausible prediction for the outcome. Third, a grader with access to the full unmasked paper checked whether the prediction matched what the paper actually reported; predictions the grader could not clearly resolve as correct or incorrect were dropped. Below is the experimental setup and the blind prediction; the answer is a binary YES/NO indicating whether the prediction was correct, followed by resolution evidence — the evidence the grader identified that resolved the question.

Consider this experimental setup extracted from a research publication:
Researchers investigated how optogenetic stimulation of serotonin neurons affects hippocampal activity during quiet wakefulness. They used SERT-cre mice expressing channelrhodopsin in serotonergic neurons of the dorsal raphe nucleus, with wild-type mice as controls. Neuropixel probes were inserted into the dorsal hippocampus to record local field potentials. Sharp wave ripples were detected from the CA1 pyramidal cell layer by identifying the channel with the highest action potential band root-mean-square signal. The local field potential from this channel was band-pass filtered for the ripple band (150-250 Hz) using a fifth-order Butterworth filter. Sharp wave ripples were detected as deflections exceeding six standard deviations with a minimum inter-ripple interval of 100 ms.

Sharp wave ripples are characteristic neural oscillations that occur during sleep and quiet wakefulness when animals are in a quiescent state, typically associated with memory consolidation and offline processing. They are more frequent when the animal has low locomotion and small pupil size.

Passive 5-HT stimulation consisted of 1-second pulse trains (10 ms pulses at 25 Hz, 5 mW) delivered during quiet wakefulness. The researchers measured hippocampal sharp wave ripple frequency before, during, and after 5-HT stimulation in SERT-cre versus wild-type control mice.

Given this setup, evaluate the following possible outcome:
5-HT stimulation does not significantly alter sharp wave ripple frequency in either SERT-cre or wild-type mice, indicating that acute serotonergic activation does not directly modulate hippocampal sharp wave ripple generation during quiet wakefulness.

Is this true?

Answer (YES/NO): NO